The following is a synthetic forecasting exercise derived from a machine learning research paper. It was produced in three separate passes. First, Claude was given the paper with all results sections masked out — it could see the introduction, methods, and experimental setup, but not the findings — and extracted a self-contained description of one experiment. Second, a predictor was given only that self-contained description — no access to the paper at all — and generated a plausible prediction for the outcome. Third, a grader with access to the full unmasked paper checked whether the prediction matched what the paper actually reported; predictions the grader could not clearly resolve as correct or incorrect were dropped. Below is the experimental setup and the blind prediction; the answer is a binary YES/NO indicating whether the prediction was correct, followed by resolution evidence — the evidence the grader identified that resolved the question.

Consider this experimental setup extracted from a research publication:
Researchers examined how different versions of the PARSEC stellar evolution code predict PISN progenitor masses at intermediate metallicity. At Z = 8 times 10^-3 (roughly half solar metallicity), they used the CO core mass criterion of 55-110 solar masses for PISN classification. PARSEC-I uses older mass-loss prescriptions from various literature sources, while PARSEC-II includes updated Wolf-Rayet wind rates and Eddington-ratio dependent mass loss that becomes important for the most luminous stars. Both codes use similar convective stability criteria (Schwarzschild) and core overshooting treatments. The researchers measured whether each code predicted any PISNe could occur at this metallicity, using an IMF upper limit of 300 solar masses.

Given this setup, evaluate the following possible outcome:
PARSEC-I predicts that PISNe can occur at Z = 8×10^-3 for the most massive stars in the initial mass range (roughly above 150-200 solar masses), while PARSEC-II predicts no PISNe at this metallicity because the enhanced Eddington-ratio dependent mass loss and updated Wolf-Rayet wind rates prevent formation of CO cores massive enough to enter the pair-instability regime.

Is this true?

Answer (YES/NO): NO